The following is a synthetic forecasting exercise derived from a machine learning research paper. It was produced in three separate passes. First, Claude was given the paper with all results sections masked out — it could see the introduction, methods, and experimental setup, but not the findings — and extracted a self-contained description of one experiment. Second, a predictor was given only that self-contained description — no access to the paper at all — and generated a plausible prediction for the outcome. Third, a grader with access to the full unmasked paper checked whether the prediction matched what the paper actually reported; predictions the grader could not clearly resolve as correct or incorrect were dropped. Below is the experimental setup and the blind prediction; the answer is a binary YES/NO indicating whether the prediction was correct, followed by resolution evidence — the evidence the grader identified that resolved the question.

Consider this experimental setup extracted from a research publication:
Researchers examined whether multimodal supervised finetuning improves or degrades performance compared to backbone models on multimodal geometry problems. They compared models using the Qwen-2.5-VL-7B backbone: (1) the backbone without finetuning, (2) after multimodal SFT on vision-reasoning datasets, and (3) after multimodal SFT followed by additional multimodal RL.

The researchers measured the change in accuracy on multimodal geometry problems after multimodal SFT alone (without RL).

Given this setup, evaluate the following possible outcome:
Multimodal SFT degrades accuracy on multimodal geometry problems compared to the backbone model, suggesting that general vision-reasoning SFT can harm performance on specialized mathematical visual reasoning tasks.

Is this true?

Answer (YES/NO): YES